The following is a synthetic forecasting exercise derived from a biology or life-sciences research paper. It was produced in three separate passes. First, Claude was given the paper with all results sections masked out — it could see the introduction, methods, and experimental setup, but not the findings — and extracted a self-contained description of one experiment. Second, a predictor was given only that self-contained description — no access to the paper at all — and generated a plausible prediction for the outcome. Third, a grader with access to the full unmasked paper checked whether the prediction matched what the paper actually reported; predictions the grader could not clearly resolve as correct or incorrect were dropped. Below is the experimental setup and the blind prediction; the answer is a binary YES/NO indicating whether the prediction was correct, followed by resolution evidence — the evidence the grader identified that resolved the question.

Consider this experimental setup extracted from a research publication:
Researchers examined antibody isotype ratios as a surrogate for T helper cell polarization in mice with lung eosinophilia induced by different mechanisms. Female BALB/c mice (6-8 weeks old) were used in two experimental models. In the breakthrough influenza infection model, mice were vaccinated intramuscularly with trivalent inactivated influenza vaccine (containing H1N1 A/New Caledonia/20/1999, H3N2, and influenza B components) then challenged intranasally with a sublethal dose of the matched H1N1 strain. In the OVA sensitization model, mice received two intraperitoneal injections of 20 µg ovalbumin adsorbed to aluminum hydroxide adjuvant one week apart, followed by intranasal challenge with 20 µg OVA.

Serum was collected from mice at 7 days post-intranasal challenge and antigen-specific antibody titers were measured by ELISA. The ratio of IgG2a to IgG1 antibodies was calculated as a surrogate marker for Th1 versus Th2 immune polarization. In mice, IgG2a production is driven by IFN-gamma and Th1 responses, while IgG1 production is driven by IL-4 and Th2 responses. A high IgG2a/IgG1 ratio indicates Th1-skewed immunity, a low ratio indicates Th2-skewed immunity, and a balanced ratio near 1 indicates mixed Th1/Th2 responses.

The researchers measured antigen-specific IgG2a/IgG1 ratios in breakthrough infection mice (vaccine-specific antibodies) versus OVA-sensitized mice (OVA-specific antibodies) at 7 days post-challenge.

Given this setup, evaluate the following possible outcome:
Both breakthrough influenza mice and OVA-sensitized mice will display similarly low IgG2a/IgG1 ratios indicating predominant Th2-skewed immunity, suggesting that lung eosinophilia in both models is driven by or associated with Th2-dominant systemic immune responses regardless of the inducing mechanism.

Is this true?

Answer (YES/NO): NO